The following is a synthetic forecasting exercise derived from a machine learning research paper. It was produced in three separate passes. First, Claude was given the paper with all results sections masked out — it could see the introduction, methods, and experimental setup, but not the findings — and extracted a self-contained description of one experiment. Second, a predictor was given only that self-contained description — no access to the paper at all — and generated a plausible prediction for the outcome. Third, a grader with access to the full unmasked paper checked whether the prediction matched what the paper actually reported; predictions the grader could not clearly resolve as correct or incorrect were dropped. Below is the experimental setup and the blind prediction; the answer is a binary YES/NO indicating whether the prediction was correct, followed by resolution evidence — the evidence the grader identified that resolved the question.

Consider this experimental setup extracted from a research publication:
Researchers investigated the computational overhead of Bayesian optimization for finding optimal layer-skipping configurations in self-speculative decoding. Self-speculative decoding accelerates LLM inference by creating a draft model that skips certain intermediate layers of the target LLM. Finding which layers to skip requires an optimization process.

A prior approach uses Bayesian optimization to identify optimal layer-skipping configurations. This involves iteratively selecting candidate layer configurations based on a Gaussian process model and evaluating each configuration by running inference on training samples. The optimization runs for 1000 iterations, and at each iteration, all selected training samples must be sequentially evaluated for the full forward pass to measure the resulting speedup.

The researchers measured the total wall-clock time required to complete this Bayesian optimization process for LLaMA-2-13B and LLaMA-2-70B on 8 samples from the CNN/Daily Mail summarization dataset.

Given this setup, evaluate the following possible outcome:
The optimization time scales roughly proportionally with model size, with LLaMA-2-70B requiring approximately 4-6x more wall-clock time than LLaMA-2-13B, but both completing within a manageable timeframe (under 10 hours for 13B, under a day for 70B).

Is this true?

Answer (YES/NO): NO